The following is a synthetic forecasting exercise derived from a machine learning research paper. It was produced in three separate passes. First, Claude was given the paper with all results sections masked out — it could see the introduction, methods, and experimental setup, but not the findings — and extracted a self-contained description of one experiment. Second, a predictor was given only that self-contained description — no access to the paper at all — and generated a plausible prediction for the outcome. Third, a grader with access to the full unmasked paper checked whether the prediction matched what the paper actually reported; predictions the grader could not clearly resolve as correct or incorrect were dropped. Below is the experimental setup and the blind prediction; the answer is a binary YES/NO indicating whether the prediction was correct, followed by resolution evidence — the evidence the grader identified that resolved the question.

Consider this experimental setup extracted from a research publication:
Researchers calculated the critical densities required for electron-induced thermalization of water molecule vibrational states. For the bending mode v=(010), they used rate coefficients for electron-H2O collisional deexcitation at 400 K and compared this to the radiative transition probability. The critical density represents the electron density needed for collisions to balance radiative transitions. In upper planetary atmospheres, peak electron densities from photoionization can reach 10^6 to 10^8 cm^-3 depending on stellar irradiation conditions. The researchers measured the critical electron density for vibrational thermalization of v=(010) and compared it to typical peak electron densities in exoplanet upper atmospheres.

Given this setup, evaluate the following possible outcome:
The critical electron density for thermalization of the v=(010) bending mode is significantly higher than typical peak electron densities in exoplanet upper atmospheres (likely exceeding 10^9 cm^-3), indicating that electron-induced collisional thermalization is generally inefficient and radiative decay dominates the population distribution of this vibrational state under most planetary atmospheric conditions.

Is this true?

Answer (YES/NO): YES